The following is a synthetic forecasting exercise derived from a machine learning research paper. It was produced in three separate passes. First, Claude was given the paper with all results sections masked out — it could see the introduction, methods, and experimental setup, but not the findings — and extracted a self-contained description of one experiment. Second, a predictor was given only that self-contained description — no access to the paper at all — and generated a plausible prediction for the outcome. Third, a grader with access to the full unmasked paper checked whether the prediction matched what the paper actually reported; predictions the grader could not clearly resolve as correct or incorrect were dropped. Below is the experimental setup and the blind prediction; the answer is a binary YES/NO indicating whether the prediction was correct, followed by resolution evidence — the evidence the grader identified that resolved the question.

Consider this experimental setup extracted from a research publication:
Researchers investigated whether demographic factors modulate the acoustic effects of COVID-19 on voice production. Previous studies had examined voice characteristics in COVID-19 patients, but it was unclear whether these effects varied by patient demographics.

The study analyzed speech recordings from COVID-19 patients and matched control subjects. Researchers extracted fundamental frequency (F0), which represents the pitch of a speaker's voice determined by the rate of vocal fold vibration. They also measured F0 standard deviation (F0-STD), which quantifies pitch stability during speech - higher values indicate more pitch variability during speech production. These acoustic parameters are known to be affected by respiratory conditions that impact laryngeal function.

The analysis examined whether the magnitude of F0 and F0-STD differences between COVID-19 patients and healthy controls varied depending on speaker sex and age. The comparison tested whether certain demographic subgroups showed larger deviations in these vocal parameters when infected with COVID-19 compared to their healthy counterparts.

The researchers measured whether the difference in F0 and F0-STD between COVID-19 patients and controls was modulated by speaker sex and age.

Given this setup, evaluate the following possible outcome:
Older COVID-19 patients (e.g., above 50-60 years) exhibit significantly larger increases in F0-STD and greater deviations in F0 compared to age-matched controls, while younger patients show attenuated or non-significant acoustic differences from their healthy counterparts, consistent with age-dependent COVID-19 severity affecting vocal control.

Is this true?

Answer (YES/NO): YES